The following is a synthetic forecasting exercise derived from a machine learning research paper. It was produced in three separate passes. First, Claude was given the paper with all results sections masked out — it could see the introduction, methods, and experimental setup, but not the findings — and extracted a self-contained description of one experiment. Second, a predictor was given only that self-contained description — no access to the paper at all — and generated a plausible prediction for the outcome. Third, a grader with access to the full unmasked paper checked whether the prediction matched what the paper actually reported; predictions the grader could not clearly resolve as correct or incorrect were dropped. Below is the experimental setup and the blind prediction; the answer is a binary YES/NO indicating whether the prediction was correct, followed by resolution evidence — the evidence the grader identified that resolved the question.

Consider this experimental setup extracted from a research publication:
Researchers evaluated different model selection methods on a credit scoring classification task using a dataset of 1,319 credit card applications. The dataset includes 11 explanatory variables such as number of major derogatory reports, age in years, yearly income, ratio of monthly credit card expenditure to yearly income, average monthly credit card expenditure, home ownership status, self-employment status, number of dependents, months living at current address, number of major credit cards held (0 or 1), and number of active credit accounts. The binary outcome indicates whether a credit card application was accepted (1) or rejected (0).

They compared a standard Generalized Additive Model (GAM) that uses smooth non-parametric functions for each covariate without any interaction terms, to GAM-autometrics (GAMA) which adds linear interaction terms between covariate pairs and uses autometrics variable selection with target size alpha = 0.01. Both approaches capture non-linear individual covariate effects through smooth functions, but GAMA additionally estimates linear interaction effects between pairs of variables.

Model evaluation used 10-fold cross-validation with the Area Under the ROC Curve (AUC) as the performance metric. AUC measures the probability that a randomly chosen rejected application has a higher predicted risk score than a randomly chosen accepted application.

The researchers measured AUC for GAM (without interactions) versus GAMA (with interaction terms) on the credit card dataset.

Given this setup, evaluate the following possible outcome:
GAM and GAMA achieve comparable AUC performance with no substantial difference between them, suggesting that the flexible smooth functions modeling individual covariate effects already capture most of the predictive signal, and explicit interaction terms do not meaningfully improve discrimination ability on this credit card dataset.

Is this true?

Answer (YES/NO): YES